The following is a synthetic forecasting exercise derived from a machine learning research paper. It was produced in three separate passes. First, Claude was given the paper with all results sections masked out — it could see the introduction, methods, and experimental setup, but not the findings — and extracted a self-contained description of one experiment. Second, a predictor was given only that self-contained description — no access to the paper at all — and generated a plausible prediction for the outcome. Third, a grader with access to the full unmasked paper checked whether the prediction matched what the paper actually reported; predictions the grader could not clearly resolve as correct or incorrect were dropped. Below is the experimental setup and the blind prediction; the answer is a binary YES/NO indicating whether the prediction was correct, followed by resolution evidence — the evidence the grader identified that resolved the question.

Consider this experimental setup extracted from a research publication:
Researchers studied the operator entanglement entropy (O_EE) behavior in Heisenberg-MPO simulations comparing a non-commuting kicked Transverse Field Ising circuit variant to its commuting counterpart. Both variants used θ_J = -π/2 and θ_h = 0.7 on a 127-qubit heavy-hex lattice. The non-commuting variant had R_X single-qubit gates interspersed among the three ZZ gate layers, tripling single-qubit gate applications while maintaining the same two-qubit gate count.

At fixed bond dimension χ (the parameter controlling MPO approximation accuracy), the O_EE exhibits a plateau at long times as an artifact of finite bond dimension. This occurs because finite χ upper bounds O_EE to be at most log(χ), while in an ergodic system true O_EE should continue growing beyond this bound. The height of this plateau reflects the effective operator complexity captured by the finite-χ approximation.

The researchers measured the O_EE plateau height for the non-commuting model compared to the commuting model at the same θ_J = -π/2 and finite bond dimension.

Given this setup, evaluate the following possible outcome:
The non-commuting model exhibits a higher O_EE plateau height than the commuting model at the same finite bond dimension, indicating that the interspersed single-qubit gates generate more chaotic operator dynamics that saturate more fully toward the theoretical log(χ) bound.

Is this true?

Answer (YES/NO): YES